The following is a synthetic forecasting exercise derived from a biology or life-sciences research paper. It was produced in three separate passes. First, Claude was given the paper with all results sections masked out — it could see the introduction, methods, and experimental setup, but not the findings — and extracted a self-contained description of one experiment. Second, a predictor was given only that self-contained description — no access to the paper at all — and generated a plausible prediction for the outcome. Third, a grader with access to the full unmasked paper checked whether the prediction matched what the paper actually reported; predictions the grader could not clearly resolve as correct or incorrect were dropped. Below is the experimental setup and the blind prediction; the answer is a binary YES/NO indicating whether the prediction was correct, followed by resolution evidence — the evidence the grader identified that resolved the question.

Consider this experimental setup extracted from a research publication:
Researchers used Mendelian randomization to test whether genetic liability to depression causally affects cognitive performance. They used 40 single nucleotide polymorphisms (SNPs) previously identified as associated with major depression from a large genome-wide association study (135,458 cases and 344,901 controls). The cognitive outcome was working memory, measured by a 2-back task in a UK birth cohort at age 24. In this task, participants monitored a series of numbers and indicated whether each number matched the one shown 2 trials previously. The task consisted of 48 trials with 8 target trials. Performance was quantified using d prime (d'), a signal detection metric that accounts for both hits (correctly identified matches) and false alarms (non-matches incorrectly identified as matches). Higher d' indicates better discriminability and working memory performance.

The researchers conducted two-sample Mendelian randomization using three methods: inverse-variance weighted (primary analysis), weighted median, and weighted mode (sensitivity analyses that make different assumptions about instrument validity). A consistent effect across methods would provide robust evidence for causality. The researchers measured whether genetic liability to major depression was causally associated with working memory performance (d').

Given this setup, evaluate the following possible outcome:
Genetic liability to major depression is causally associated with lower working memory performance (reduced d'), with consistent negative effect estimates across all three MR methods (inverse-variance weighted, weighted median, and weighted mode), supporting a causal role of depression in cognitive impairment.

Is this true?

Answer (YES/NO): NO